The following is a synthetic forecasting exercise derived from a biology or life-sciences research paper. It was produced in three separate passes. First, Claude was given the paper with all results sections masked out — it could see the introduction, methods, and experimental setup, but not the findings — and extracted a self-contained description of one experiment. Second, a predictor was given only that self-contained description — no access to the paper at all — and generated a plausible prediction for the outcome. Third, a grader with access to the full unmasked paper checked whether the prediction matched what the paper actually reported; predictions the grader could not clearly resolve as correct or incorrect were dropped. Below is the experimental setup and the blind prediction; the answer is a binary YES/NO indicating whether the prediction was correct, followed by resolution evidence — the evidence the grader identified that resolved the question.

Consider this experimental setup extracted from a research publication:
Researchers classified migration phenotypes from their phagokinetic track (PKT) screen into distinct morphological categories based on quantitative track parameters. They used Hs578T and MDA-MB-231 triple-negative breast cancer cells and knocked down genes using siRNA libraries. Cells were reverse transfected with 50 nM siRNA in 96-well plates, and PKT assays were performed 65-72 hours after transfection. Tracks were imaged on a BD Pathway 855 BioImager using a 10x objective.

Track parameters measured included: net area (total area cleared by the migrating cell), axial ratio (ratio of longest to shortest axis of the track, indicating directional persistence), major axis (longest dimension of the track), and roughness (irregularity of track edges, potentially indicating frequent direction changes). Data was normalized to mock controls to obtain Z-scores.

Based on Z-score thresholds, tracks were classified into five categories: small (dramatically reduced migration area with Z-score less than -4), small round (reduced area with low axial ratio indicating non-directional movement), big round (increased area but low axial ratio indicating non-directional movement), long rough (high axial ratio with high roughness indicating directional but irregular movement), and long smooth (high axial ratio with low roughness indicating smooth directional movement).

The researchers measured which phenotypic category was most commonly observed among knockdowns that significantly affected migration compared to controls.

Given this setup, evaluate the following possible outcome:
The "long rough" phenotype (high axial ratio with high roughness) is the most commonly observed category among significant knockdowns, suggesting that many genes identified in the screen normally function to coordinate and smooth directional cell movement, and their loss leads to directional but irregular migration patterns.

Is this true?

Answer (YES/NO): NO